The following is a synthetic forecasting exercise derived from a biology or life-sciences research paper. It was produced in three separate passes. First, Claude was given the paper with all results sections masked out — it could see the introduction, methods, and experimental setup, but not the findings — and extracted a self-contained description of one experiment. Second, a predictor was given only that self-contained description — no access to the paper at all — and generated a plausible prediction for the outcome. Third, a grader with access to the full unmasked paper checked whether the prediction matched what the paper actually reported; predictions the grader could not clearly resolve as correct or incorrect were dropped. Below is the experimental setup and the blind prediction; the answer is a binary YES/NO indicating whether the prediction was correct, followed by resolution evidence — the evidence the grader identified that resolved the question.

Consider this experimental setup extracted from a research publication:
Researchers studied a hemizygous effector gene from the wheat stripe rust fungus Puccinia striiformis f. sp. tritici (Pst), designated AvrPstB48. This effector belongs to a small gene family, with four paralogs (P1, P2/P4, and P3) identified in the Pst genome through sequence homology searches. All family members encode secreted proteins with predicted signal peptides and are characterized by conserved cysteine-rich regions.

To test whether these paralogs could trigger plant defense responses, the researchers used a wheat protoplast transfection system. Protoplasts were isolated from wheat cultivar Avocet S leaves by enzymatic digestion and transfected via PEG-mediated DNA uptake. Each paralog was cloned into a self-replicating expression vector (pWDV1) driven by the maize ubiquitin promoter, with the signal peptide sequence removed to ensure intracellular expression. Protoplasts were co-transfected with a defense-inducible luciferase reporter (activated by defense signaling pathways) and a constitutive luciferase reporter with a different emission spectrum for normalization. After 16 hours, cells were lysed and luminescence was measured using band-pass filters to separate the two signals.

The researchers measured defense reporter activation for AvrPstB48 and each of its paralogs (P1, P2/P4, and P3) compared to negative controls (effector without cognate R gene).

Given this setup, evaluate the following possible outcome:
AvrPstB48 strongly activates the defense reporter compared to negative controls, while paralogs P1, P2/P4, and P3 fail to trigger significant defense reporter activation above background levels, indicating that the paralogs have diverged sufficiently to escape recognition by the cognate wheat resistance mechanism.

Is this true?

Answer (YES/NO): NO